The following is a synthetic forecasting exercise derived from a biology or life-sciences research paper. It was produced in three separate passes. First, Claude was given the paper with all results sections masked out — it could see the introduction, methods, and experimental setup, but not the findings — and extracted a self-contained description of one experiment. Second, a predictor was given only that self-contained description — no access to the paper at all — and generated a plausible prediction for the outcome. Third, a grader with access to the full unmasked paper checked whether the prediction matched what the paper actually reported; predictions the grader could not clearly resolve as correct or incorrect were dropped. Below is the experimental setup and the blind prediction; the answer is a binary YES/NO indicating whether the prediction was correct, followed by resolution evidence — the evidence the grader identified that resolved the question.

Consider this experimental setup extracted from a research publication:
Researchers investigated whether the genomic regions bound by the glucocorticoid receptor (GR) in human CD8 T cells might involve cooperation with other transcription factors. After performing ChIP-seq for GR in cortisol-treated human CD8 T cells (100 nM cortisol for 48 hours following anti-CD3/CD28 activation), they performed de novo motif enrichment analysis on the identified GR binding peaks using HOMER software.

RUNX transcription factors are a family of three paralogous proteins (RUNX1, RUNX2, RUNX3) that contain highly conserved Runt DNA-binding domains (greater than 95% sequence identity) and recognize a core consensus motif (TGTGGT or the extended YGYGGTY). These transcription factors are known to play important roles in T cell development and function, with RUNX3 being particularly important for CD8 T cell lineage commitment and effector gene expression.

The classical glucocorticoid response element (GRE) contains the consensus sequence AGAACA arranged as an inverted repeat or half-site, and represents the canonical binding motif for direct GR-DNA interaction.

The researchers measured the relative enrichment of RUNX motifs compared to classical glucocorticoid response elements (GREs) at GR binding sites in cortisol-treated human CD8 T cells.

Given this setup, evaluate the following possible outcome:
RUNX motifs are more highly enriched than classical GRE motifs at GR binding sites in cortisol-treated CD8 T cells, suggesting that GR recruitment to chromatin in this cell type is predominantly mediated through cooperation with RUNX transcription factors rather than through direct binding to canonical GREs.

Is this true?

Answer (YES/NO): YES